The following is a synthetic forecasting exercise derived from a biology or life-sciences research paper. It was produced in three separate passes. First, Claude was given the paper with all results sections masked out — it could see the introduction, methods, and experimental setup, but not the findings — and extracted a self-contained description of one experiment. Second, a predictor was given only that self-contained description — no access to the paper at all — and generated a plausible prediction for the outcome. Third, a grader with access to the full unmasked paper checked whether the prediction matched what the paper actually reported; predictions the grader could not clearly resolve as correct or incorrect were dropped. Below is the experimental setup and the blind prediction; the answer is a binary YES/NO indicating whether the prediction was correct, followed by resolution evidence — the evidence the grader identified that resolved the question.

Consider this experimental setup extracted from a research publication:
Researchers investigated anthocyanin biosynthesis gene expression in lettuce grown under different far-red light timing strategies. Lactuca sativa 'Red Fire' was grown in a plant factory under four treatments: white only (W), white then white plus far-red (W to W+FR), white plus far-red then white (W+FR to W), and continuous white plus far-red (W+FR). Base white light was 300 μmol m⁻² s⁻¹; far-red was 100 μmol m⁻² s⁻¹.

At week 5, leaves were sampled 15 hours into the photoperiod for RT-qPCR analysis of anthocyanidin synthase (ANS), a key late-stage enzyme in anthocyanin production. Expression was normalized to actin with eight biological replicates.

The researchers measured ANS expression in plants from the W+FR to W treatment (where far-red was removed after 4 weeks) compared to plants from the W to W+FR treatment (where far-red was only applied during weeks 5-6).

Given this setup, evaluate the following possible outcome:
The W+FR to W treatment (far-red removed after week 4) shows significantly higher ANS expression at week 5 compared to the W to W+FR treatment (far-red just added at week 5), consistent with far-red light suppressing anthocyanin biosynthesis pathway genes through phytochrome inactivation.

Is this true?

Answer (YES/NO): YES